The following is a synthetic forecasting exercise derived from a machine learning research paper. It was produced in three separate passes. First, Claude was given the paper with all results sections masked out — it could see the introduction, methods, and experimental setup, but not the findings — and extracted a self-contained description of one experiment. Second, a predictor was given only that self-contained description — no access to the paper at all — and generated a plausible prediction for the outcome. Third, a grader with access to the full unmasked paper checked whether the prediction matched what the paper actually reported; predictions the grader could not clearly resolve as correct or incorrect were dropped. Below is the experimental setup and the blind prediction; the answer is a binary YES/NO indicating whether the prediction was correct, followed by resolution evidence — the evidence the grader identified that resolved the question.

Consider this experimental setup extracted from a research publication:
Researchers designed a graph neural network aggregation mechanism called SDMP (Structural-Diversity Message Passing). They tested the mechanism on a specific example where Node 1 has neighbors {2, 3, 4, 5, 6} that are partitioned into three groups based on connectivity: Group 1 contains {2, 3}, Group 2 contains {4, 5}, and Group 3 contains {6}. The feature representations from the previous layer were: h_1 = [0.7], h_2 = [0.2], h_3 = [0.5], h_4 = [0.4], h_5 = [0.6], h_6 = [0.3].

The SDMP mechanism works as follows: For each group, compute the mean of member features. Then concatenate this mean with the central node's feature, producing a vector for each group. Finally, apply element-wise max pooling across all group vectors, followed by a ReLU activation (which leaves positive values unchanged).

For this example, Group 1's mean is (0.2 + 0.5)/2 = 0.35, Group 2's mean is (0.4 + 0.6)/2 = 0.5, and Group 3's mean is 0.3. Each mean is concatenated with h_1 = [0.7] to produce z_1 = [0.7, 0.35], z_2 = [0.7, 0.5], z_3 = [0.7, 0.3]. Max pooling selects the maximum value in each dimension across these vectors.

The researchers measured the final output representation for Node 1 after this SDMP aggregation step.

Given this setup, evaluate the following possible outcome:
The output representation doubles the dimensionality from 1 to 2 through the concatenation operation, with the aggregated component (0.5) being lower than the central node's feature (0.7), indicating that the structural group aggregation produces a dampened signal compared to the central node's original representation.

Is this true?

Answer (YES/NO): NO